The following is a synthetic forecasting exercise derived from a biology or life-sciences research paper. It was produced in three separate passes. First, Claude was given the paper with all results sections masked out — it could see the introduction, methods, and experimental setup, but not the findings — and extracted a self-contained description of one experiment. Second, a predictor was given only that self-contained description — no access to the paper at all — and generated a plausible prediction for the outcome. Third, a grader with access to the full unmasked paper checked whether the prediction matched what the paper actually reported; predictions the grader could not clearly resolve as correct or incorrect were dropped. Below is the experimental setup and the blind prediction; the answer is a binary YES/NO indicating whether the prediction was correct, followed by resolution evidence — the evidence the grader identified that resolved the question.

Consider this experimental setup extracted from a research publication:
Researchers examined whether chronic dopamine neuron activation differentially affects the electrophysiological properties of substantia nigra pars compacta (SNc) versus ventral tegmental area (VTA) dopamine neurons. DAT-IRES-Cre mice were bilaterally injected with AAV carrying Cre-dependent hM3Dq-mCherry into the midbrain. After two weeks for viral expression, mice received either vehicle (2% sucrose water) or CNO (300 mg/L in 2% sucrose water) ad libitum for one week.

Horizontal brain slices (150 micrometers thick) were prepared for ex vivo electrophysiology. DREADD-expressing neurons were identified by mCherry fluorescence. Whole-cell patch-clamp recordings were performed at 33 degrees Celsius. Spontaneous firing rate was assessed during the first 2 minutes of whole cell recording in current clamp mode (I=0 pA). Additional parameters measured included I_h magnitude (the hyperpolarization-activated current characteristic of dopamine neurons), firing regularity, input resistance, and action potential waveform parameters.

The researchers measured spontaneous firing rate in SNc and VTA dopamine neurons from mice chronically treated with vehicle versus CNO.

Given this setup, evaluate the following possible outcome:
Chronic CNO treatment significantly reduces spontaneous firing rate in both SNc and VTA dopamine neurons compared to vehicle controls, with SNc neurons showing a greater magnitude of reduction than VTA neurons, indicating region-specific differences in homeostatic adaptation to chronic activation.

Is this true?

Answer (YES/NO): NO